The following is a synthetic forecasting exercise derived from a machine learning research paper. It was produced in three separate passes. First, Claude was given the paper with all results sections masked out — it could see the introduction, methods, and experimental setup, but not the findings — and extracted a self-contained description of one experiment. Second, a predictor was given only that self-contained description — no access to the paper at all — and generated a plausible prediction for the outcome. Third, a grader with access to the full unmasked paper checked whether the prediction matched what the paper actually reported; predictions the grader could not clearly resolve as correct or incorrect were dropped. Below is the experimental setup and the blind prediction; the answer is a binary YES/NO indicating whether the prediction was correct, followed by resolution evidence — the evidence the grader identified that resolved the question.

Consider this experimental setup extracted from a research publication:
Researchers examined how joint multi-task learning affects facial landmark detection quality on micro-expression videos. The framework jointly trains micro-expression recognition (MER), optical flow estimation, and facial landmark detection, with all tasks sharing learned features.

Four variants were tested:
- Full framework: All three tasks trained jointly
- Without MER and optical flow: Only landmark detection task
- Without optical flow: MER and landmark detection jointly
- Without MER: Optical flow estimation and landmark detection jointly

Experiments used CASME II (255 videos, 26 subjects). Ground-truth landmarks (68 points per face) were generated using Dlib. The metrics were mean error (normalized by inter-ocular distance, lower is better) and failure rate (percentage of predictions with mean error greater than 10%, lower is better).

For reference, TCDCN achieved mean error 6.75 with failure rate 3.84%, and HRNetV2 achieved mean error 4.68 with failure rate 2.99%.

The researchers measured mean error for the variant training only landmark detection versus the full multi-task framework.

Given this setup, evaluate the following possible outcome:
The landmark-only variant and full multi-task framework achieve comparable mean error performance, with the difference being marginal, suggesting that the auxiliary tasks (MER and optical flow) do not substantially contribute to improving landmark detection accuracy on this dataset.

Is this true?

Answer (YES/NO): NO